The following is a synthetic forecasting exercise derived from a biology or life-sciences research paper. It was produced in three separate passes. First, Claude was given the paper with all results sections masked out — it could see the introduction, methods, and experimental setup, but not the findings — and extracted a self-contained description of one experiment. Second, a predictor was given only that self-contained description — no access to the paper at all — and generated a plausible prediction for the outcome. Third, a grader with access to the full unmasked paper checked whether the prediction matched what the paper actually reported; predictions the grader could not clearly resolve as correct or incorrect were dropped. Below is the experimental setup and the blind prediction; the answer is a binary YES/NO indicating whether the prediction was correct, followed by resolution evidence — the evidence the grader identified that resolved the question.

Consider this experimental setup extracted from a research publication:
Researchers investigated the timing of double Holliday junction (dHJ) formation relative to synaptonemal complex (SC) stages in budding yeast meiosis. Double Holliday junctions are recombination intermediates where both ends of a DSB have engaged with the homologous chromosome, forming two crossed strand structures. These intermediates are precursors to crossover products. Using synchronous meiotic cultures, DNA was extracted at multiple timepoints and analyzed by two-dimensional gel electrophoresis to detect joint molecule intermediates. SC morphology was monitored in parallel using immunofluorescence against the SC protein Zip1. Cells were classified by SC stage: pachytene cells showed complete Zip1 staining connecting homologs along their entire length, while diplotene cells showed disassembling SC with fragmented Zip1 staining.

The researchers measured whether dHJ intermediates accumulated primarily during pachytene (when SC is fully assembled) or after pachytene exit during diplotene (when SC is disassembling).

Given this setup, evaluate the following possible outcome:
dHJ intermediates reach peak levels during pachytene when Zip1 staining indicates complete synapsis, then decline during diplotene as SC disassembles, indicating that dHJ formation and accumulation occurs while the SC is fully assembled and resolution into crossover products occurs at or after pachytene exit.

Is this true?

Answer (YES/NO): NO